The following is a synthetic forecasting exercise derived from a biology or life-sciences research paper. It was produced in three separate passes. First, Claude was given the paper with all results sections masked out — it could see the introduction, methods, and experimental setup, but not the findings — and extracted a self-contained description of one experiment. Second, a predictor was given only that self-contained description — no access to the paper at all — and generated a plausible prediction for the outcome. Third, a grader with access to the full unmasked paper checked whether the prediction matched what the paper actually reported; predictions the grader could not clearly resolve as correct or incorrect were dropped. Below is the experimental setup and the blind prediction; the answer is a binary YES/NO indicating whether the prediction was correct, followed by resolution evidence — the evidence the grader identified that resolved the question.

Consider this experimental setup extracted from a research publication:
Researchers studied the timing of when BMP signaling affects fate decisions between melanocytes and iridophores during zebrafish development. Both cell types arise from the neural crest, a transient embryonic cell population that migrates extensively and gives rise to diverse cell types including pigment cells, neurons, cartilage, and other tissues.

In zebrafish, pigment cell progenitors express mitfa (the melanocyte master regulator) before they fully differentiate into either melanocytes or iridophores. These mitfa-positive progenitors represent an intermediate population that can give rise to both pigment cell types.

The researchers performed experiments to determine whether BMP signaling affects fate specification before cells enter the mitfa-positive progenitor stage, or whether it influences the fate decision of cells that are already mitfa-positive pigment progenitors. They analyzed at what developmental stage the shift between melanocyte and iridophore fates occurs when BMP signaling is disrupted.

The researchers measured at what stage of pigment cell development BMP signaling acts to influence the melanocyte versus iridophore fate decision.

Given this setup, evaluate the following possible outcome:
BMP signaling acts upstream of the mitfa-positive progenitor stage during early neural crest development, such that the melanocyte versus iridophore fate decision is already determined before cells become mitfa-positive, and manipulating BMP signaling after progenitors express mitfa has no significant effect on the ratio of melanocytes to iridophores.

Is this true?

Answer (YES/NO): NO